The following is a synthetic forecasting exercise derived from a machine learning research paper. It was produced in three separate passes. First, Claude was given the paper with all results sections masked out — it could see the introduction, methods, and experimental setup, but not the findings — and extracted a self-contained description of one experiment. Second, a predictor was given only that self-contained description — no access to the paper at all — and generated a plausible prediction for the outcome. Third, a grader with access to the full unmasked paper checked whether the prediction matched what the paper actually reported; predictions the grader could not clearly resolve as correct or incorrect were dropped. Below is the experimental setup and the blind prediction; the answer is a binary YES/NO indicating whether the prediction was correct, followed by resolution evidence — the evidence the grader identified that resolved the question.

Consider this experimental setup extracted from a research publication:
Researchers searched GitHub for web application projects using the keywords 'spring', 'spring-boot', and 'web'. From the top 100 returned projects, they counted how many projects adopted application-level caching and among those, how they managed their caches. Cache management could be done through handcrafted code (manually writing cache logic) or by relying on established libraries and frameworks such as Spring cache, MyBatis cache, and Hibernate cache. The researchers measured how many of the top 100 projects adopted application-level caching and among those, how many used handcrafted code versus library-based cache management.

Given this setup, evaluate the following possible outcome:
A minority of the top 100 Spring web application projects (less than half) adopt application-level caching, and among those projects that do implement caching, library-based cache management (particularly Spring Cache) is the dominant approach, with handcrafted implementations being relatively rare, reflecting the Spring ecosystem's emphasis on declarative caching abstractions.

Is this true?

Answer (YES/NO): NO